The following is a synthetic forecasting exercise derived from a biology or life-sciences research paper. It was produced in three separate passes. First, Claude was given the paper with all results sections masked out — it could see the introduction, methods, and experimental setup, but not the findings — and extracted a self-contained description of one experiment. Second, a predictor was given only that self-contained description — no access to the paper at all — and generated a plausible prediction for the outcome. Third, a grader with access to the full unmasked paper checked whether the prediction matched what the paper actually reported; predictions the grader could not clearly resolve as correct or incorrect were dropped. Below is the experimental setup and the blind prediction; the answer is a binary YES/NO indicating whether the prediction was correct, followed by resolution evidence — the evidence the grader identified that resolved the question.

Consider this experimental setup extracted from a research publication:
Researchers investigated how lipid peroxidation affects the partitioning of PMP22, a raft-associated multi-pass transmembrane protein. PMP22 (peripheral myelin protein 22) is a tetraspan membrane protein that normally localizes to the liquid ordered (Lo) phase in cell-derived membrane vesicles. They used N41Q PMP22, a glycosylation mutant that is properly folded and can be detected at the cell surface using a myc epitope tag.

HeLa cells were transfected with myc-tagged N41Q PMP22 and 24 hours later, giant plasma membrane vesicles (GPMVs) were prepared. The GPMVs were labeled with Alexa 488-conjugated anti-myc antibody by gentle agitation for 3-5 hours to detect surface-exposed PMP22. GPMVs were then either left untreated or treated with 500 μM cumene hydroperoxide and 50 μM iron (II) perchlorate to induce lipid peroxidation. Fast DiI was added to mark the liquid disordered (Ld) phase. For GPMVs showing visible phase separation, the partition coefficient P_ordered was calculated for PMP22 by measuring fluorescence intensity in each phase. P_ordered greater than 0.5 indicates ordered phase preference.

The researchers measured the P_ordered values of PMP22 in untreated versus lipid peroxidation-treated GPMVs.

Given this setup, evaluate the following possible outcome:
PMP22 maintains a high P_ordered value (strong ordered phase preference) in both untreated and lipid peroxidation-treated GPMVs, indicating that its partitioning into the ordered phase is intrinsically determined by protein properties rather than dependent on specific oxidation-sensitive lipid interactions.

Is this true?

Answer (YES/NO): NO